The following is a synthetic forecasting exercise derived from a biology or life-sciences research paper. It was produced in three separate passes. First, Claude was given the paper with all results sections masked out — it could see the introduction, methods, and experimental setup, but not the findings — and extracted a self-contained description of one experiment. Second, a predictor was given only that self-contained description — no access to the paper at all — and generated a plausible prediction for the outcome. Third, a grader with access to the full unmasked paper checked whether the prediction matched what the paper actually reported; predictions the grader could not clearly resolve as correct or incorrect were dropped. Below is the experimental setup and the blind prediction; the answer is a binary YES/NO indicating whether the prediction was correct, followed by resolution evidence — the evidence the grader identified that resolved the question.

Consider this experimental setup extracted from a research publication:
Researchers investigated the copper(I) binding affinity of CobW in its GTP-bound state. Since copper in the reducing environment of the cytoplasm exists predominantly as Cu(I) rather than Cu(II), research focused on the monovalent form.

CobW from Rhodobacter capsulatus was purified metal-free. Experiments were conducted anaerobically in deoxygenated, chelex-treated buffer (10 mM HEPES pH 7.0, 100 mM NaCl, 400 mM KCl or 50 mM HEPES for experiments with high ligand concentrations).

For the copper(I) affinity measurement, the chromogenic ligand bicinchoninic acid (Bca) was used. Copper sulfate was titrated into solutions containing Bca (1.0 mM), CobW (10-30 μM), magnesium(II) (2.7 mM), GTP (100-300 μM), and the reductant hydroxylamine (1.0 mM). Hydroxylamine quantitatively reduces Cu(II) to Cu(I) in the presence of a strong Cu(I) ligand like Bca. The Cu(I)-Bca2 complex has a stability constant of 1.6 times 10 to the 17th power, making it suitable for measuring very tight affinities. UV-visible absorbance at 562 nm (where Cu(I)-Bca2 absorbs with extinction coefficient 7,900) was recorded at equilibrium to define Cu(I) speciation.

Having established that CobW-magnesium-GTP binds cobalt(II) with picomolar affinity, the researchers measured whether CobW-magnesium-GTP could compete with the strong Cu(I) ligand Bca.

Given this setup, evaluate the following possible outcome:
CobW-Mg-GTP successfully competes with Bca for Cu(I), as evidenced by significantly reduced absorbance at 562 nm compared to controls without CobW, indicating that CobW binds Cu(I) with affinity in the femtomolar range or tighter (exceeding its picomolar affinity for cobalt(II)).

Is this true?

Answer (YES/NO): YES